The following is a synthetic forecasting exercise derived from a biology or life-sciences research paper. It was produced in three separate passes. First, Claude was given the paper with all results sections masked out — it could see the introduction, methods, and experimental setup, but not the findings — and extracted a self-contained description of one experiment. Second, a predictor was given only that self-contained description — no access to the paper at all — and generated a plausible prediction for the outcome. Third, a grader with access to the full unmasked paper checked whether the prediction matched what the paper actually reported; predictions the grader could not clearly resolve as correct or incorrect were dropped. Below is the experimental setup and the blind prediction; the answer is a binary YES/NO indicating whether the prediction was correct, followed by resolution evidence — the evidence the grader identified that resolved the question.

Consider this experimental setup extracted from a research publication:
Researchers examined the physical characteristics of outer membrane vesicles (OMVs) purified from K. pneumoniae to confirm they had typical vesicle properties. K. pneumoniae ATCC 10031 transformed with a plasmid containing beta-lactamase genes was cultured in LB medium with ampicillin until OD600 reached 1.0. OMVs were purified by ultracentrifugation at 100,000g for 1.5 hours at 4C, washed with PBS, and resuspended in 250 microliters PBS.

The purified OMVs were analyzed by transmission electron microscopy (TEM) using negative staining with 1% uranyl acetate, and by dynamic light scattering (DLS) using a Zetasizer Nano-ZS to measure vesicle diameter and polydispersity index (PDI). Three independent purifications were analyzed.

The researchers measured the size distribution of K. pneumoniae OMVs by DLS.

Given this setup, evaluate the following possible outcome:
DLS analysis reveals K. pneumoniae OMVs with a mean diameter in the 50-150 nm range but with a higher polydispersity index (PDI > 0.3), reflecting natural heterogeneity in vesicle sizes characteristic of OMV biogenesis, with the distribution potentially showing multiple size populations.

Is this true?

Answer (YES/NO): NO